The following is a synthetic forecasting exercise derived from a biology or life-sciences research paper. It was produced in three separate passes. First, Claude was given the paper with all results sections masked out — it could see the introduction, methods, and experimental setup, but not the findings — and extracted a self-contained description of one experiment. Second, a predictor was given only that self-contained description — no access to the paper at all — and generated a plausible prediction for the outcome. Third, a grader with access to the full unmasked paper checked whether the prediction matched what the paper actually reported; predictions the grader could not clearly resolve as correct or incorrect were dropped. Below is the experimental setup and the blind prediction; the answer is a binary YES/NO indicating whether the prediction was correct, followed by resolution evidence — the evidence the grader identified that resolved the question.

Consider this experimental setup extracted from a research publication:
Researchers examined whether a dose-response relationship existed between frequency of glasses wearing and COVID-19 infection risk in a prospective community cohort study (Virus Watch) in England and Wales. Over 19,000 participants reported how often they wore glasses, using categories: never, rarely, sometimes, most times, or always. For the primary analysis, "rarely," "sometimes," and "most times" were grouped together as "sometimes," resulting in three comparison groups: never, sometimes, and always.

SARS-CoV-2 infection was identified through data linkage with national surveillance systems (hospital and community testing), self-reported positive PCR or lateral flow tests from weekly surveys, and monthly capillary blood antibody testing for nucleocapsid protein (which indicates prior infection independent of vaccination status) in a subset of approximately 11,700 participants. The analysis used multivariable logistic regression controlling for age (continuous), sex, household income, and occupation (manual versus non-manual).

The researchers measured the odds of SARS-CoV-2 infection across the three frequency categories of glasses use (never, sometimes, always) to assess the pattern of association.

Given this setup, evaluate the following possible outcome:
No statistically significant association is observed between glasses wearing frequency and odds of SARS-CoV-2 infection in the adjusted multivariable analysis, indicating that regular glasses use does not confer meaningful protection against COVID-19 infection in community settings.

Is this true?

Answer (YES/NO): NO